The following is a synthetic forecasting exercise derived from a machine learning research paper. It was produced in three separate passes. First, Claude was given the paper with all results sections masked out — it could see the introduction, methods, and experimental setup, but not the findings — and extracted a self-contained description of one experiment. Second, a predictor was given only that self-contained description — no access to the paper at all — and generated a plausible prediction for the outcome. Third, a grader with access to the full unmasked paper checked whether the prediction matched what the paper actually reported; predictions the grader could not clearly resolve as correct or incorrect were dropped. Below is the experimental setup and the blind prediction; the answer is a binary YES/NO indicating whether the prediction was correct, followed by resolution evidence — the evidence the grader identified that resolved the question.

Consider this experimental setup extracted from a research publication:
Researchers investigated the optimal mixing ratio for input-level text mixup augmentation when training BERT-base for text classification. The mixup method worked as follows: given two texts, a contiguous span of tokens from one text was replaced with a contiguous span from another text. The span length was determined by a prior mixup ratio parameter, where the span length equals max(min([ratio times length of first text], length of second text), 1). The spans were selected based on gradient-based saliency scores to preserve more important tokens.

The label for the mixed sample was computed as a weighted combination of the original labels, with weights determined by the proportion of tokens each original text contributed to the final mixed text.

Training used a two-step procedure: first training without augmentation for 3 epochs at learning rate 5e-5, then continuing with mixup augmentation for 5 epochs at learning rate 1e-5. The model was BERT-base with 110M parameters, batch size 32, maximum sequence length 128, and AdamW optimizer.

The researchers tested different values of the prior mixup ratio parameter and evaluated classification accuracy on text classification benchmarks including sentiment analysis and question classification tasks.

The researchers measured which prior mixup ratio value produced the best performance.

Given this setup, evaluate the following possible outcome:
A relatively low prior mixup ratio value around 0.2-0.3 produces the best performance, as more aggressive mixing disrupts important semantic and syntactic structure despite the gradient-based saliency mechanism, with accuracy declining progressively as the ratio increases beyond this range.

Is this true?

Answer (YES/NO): NO